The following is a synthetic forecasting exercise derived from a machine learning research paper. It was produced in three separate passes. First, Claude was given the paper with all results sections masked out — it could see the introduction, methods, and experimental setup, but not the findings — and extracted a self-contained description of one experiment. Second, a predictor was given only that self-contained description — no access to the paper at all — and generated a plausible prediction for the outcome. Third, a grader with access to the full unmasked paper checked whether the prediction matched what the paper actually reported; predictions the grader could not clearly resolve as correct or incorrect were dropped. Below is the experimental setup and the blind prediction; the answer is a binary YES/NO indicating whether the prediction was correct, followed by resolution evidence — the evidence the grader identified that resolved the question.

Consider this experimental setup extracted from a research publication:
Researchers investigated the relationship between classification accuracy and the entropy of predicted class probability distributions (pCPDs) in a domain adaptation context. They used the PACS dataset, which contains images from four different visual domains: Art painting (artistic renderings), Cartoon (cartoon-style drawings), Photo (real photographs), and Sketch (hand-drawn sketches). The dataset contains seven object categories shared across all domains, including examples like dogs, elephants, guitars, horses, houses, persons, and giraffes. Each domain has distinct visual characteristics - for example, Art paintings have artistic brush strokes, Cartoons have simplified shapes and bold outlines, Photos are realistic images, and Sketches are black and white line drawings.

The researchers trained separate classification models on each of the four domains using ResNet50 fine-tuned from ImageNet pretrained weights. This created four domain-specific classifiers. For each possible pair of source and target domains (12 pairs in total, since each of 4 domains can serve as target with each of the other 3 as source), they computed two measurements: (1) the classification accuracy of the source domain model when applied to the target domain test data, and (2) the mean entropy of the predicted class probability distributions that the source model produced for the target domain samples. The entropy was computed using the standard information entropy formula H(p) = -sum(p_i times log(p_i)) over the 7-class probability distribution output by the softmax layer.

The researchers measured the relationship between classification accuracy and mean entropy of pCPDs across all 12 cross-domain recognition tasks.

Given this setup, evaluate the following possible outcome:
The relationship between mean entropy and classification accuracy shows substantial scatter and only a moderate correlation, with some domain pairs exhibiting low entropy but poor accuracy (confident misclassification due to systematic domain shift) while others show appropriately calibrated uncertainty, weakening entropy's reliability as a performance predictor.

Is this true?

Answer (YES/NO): NO